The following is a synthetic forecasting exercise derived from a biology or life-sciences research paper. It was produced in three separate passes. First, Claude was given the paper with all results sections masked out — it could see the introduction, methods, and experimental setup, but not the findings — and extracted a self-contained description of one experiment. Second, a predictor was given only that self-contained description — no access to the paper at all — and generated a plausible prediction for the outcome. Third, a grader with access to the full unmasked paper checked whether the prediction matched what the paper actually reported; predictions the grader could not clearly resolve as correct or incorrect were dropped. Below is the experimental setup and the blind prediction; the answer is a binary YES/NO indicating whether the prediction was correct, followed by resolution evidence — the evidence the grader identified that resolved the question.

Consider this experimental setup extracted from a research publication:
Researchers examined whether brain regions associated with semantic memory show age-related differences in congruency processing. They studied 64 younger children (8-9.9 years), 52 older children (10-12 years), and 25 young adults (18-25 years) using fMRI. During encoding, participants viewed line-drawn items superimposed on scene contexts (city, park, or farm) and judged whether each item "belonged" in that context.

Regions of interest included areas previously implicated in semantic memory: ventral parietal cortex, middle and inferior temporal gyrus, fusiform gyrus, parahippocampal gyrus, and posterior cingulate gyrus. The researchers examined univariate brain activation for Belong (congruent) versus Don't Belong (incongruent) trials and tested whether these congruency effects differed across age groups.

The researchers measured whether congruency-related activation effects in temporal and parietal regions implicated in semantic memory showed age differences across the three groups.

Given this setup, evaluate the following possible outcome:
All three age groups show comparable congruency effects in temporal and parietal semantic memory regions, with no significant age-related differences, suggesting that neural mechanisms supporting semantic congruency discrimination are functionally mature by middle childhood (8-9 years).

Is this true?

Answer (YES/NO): YES